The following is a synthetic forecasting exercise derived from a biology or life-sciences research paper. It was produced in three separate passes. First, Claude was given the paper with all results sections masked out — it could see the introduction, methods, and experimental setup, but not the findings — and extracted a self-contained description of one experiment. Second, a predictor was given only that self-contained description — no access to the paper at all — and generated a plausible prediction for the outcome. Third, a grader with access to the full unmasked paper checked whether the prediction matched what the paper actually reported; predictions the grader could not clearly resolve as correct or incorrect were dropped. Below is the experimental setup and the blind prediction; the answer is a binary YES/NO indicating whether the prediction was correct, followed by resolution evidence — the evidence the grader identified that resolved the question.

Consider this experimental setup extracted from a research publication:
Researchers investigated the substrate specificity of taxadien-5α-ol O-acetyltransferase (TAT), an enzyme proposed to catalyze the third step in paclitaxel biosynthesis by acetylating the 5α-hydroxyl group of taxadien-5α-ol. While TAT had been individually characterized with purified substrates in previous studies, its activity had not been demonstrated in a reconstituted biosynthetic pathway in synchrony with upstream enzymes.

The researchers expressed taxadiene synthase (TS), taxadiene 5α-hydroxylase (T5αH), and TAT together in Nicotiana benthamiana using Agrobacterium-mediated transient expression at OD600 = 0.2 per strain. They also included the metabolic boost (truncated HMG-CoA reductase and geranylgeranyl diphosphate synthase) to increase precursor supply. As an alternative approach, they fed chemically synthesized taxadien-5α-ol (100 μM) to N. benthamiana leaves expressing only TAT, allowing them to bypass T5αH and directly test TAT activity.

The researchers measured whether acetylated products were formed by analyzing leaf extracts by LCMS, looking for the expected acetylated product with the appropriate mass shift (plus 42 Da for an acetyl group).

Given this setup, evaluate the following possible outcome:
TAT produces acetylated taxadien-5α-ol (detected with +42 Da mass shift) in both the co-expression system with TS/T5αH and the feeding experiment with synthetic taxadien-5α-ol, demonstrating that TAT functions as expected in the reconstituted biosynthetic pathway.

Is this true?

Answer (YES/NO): YES